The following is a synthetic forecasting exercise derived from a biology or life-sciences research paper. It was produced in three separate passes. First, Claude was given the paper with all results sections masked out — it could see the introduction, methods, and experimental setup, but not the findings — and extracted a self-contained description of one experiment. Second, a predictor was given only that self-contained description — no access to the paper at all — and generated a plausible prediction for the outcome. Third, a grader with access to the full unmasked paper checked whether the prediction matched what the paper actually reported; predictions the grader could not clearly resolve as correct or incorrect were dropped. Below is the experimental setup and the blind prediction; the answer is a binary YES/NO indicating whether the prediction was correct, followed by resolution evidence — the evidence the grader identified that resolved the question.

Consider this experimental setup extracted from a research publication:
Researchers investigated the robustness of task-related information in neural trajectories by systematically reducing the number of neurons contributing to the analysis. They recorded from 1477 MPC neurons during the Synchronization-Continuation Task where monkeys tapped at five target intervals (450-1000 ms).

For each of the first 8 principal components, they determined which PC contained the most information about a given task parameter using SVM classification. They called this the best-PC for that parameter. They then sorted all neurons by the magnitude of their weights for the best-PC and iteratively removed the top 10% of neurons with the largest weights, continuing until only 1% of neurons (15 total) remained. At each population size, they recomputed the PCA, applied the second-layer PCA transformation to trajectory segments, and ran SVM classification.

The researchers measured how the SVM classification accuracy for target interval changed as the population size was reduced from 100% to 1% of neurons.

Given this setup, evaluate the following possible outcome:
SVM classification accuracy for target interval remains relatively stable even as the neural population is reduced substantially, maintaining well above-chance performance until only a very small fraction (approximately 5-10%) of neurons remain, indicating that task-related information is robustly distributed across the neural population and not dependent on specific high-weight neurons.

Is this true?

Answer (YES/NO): NO